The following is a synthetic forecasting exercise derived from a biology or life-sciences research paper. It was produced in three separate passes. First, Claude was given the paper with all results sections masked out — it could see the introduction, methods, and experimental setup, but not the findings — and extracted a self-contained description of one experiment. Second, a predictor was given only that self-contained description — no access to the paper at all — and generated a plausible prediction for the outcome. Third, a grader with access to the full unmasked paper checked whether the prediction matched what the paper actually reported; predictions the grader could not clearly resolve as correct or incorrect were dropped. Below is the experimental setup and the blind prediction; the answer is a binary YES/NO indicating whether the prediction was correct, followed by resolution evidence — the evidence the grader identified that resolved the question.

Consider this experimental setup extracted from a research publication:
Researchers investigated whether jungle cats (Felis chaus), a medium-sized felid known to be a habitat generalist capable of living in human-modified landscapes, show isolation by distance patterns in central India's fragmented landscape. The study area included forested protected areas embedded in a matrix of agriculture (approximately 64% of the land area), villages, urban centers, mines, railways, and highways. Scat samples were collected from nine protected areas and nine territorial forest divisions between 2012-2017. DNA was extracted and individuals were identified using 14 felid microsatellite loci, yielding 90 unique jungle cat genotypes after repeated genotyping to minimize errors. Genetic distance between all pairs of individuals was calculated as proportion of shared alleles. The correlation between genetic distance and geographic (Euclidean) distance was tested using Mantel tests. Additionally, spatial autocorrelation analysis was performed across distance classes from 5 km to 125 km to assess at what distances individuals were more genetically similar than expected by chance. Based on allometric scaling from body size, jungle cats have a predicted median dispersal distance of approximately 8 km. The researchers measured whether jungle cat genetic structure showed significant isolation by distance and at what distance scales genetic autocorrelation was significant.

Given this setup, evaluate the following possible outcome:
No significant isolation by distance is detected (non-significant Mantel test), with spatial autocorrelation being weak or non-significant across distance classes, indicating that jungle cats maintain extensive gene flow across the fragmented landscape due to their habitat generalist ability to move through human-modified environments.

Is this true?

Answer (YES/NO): NO